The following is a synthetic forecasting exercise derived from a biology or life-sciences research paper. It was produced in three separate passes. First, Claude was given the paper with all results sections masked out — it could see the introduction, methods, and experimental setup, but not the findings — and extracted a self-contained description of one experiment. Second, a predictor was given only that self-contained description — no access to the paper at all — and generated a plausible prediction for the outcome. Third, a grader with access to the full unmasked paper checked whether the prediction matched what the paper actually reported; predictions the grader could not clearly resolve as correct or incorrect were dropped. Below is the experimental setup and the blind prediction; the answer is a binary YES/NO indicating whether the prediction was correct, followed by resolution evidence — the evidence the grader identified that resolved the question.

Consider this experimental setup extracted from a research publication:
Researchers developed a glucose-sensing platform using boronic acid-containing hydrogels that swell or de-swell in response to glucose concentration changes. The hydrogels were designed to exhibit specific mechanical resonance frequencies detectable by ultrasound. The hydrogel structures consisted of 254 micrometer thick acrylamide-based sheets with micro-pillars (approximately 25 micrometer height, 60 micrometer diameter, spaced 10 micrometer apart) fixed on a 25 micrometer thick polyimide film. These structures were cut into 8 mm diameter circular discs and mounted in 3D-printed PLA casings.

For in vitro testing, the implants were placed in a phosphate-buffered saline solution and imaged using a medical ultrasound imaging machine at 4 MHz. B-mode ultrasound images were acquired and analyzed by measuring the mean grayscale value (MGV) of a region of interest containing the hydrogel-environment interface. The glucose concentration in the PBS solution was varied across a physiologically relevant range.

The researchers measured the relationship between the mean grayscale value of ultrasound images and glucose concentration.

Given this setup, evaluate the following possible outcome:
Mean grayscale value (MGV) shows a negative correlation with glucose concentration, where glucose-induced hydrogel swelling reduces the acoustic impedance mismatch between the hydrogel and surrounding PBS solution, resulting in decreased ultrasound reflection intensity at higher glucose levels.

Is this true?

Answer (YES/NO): YES